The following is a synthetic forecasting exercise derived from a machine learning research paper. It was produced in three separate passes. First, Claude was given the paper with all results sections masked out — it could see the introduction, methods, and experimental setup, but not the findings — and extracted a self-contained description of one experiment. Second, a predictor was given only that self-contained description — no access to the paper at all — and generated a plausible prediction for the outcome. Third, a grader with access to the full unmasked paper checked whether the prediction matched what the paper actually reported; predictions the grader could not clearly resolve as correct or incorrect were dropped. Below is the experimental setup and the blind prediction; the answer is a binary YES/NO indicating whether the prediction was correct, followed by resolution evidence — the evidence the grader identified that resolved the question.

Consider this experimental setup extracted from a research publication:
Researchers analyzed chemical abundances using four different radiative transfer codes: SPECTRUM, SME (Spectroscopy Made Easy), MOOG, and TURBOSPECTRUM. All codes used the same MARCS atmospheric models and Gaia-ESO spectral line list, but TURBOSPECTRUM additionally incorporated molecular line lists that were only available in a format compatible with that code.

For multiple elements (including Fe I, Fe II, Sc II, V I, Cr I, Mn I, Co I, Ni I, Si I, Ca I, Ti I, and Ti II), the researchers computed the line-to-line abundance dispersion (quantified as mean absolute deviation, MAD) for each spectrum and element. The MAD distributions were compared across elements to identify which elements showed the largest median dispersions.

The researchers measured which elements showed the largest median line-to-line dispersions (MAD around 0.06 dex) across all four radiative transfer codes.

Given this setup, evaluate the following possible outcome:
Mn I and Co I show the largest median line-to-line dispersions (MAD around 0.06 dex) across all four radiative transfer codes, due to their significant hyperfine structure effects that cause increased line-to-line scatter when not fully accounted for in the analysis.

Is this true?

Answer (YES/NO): NO